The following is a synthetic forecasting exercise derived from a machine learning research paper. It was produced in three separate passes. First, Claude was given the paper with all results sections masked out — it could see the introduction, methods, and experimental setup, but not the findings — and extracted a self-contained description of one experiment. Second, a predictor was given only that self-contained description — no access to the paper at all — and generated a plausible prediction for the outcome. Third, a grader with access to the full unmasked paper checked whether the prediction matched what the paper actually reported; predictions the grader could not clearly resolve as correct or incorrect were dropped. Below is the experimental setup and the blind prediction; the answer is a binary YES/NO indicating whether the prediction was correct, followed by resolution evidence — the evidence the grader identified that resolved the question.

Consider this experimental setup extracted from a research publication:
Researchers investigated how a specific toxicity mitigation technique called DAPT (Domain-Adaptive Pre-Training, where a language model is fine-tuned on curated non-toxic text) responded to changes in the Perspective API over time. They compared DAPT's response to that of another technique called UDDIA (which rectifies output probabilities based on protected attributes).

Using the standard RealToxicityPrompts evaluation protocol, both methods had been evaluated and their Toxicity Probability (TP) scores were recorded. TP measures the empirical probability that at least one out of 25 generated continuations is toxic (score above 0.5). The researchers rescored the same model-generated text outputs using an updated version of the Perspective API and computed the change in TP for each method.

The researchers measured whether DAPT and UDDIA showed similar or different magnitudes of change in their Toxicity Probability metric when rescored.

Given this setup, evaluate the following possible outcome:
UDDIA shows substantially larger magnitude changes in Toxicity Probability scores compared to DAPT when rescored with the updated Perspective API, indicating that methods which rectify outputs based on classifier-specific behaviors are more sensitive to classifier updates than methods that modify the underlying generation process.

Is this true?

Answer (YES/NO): NO